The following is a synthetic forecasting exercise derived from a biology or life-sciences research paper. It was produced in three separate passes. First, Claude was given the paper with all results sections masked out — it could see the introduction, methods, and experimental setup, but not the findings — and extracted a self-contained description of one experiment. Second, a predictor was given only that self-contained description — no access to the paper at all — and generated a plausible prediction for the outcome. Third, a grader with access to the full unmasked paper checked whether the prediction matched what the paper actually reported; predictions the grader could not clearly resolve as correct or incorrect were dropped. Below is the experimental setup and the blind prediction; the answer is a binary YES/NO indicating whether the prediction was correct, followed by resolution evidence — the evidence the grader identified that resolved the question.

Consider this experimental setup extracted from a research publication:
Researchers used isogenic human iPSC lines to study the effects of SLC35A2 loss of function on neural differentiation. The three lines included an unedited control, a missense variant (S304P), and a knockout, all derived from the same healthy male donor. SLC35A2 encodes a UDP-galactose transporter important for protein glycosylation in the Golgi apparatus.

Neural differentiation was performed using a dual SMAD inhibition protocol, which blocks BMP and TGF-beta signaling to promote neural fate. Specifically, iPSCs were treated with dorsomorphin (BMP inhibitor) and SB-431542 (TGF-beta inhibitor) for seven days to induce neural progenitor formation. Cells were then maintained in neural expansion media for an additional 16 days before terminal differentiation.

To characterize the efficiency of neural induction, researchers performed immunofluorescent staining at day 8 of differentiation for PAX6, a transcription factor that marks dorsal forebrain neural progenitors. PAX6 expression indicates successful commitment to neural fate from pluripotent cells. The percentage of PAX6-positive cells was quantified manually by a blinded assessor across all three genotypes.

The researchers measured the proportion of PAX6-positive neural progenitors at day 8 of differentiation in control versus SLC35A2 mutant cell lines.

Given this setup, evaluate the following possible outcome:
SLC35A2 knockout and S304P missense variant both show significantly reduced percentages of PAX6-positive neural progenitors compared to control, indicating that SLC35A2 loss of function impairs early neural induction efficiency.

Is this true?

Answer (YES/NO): NO